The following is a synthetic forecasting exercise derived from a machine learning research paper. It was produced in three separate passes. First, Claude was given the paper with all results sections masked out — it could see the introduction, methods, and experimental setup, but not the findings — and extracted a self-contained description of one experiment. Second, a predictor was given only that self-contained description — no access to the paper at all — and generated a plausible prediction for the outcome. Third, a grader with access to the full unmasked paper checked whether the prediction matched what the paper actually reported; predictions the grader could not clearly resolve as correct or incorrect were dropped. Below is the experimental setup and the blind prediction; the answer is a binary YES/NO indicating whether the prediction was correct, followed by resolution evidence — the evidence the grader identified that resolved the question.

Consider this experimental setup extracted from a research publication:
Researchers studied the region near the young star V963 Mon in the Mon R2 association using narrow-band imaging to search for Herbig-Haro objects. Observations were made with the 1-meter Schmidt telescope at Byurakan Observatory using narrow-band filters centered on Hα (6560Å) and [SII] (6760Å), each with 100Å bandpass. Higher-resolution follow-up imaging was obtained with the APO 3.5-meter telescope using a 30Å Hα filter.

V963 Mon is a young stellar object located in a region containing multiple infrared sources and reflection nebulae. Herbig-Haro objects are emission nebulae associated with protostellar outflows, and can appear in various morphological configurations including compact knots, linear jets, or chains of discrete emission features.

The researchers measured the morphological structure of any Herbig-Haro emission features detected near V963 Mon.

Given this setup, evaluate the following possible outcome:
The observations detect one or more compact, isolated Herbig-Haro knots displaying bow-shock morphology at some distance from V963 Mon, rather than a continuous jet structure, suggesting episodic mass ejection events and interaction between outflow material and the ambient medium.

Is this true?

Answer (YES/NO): NO